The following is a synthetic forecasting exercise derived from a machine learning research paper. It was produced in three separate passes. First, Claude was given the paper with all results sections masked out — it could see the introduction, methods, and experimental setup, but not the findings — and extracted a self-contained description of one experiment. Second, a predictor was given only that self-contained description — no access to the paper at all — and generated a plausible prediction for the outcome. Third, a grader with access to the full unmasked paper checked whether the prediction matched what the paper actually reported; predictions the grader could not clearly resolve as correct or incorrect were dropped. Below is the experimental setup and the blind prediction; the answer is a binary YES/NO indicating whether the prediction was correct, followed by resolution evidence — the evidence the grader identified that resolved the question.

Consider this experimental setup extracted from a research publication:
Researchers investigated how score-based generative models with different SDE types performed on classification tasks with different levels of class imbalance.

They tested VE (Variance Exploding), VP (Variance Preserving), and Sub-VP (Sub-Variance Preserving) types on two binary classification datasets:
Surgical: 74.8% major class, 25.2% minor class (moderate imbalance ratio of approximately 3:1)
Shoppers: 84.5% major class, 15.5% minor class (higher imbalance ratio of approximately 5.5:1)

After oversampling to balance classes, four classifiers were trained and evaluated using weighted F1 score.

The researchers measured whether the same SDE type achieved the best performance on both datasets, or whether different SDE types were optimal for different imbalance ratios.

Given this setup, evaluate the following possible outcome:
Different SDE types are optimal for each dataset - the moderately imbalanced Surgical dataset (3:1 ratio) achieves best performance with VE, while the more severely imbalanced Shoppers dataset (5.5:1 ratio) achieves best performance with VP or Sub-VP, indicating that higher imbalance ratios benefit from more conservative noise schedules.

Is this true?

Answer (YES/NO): NO